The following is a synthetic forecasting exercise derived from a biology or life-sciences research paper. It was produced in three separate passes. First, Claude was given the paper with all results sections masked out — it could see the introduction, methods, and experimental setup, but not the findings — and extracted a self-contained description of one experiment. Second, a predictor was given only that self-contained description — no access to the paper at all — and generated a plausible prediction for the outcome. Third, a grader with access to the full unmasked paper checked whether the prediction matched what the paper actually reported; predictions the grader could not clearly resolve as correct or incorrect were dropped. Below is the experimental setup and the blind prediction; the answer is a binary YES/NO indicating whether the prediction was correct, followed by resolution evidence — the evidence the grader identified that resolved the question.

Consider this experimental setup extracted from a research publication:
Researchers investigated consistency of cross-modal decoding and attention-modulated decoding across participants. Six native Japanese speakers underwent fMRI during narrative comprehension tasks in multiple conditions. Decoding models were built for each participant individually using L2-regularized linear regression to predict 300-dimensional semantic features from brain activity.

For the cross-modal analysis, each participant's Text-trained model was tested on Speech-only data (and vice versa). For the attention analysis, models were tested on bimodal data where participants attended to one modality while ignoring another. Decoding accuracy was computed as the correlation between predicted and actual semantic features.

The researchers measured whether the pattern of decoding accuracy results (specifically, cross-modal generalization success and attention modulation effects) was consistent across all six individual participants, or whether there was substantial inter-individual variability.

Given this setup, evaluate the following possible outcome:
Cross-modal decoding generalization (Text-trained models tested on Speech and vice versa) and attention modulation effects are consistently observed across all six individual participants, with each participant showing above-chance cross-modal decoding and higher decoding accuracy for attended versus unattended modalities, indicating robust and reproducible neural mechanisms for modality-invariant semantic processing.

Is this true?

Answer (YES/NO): YES